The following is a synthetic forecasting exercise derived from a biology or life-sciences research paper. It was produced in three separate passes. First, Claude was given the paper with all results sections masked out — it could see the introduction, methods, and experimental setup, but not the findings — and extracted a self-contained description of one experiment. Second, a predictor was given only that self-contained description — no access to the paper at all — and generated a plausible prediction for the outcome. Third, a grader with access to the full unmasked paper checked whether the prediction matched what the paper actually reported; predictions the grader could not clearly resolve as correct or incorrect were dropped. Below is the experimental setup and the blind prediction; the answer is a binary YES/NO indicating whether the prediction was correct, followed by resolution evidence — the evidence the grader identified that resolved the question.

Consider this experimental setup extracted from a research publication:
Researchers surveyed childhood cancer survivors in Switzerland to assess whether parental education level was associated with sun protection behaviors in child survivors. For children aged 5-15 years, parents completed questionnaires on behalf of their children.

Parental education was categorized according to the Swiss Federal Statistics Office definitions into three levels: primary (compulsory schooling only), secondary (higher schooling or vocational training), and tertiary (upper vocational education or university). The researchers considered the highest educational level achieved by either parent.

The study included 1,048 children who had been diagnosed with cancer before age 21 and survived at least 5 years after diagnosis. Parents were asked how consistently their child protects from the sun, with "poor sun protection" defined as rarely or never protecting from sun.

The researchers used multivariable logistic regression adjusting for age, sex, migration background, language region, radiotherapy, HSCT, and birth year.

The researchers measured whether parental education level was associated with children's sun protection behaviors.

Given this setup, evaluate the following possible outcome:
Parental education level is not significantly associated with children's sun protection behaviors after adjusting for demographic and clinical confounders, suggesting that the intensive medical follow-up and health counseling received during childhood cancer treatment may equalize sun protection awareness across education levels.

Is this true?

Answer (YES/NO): NO